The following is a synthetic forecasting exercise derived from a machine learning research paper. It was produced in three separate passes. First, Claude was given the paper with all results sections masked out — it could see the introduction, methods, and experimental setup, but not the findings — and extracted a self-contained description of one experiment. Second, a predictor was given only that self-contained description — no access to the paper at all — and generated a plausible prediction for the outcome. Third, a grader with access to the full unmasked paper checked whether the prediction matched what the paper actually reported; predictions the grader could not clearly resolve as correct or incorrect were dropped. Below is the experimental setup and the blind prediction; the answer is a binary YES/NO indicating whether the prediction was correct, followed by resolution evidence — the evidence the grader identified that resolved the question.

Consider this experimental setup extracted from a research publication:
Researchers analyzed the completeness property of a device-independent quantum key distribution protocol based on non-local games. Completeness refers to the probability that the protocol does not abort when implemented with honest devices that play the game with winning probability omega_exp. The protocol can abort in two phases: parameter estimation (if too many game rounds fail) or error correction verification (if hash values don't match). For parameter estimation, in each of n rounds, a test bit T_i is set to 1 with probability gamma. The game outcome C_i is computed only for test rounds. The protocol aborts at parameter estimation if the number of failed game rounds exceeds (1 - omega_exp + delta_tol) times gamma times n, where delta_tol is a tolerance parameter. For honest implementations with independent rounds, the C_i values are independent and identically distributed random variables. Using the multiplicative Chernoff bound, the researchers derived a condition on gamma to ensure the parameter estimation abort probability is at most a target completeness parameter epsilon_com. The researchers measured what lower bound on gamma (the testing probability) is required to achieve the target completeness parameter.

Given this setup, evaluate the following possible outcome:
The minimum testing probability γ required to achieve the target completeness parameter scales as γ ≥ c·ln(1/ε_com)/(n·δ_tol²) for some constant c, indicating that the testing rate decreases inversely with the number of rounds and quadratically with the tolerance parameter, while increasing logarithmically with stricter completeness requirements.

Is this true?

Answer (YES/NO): NO